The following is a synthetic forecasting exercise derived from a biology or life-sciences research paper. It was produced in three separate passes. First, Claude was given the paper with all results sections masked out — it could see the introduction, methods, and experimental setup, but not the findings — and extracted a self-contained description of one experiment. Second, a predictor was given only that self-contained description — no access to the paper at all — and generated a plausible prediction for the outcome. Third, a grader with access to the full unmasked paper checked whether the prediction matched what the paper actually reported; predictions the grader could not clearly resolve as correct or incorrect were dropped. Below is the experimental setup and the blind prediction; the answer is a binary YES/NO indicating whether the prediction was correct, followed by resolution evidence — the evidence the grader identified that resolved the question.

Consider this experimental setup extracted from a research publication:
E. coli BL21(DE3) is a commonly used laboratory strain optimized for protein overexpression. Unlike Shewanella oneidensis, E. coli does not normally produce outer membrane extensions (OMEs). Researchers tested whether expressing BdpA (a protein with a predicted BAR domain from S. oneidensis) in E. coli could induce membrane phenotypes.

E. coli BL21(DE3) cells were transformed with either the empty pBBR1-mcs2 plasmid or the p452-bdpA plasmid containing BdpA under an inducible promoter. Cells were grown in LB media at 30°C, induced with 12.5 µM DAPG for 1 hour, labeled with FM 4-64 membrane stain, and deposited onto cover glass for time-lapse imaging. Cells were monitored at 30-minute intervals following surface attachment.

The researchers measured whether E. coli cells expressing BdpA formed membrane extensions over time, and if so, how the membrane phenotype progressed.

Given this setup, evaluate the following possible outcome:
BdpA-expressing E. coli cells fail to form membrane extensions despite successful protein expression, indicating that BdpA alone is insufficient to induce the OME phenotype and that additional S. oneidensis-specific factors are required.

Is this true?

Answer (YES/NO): NO